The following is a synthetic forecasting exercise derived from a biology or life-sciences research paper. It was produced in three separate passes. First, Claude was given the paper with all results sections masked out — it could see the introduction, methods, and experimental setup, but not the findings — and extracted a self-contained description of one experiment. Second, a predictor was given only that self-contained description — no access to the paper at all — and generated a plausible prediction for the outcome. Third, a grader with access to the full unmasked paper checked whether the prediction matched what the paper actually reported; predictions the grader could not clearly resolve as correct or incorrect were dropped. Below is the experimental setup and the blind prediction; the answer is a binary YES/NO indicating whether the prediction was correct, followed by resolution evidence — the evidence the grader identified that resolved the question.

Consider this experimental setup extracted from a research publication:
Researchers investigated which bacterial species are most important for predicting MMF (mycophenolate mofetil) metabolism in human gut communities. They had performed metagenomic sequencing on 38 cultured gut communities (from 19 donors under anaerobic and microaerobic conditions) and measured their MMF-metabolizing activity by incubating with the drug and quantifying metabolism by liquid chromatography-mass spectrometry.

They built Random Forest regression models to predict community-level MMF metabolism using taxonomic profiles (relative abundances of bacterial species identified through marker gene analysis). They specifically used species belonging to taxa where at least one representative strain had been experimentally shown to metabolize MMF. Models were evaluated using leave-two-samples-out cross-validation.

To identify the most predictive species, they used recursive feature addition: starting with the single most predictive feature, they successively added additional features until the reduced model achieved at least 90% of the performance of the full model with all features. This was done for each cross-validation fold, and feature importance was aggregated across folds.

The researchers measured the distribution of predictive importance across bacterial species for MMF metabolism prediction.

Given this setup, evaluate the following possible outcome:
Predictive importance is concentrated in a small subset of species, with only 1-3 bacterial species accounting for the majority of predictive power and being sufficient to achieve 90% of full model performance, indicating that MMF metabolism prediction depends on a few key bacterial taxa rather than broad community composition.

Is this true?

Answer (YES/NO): NO